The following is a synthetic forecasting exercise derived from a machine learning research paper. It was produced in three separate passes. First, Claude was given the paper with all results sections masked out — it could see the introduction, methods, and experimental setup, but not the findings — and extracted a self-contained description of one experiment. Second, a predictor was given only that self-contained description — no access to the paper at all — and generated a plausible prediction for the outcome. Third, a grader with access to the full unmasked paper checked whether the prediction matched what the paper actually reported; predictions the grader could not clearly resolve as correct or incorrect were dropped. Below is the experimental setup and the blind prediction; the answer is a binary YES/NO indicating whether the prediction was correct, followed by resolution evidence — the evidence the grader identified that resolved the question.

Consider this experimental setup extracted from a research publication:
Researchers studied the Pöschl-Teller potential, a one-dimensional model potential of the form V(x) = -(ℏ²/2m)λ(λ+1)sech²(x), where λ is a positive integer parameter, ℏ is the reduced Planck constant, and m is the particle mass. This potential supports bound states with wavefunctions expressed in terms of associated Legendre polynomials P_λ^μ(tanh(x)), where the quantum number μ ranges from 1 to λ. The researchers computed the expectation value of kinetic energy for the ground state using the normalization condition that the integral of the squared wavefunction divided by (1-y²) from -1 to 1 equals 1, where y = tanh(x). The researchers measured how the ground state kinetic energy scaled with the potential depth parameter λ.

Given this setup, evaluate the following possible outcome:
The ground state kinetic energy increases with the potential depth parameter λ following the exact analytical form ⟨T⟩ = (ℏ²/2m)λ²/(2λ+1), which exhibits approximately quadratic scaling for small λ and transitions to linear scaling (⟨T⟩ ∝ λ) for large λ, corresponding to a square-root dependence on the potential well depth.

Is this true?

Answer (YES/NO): YES